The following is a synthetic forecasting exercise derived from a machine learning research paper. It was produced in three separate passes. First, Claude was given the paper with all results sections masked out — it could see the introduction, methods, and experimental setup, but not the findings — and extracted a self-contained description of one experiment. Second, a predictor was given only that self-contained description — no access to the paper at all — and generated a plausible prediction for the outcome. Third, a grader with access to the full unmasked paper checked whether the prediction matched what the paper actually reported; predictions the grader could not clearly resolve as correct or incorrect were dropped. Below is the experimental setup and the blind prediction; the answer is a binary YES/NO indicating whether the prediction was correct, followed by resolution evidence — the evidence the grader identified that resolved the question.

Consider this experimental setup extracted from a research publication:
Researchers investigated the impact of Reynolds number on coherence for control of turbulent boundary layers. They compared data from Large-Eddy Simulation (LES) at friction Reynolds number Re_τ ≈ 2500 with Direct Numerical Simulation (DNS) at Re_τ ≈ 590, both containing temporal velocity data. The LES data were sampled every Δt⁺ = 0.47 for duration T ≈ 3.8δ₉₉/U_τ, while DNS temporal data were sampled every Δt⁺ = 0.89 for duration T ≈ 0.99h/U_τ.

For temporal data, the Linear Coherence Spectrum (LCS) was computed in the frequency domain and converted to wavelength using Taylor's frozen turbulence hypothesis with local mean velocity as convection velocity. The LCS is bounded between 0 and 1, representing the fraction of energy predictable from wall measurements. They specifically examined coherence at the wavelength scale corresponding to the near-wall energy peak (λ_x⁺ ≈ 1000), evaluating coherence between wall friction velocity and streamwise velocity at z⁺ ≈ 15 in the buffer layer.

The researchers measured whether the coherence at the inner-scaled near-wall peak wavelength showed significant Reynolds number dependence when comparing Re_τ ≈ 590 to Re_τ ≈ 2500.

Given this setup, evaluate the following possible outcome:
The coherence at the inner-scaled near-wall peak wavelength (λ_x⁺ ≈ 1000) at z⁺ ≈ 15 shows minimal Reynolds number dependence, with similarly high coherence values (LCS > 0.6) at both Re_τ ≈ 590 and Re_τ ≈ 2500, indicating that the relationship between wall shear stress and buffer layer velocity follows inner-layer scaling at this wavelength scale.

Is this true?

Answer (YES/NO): NO